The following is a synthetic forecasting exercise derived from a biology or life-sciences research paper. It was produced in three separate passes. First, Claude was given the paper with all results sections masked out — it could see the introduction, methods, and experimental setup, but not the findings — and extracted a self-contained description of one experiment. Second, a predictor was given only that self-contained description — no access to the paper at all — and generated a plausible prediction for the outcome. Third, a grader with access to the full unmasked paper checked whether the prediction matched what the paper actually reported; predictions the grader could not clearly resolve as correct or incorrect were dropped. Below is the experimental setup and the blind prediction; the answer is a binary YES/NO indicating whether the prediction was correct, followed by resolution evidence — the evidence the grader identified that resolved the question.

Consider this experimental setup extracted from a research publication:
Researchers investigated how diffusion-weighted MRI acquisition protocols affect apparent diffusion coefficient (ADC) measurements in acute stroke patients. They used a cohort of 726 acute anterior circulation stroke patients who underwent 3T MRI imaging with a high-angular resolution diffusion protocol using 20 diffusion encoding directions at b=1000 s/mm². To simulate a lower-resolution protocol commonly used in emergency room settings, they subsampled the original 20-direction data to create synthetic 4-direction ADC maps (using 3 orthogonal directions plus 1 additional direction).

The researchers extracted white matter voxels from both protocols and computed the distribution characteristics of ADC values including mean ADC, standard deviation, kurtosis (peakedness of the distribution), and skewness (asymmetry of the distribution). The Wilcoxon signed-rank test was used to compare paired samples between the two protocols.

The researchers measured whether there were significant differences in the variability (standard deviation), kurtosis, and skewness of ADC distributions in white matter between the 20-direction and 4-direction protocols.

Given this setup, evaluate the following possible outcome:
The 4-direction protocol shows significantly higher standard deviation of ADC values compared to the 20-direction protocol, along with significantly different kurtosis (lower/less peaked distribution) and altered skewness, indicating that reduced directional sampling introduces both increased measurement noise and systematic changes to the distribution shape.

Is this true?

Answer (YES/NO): YES